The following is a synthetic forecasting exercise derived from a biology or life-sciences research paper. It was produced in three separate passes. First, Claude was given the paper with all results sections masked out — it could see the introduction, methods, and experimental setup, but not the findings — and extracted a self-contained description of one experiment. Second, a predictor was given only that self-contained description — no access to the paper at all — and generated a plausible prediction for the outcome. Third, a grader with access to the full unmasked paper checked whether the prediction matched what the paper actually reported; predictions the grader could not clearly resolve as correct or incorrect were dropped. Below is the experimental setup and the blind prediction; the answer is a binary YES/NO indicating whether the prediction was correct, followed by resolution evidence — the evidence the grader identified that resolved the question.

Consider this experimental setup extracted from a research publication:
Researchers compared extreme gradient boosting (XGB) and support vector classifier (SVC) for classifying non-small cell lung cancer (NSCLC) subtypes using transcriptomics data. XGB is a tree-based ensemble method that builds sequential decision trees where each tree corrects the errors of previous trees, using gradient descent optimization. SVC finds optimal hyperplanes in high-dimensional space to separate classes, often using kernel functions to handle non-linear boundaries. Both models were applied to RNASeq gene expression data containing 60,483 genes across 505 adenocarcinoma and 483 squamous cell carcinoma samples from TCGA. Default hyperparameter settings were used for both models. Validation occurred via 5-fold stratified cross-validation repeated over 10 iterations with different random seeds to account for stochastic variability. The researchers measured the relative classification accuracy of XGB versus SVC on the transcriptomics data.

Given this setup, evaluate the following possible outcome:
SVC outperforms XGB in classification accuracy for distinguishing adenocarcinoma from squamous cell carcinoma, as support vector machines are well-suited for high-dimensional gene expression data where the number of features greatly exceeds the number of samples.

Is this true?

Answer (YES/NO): NO